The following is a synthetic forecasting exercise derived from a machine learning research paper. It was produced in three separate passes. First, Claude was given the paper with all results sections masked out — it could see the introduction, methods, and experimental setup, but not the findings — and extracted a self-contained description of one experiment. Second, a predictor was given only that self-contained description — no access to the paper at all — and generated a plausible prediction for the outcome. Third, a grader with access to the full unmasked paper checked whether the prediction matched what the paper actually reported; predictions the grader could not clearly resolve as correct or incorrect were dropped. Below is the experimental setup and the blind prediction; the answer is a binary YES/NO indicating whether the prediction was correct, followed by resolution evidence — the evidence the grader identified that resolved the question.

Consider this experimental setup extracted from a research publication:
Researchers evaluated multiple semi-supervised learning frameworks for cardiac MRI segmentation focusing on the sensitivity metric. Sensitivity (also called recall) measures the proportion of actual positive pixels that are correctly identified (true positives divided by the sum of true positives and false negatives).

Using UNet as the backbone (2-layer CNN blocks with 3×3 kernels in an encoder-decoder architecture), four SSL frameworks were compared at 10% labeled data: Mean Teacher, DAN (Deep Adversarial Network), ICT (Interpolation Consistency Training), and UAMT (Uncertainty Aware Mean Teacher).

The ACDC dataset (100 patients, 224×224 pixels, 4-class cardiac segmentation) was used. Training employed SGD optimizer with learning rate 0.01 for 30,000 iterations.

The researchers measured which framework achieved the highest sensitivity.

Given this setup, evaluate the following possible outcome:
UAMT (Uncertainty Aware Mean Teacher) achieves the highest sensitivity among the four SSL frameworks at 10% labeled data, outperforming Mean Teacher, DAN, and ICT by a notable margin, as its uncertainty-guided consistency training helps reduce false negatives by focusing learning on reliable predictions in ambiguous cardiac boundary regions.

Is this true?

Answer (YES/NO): YES